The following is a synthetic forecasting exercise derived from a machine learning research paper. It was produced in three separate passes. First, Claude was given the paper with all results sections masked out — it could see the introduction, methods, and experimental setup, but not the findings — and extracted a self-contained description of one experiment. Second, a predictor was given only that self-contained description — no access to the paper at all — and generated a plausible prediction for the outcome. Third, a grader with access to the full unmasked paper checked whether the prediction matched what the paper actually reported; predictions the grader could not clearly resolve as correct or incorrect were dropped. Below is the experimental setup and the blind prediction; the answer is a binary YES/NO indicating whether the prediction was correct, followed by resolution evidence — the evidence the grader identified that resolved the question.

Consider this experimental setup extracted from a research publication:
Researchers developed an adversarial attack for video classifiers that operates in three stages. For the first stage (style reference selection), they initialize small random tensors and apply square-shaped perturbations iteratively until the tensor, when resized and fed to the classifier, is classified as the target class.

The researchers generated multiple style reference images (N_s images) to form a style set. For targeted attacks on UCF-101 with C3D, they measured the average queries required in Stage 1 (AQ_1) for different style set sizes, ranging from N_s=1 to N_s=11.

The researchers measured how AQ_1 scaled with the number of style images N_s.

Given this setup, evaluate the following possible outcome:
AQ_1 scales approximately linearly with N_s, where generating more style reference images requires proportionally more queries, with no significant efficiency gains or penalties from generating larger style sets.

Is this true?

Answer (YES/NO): NO